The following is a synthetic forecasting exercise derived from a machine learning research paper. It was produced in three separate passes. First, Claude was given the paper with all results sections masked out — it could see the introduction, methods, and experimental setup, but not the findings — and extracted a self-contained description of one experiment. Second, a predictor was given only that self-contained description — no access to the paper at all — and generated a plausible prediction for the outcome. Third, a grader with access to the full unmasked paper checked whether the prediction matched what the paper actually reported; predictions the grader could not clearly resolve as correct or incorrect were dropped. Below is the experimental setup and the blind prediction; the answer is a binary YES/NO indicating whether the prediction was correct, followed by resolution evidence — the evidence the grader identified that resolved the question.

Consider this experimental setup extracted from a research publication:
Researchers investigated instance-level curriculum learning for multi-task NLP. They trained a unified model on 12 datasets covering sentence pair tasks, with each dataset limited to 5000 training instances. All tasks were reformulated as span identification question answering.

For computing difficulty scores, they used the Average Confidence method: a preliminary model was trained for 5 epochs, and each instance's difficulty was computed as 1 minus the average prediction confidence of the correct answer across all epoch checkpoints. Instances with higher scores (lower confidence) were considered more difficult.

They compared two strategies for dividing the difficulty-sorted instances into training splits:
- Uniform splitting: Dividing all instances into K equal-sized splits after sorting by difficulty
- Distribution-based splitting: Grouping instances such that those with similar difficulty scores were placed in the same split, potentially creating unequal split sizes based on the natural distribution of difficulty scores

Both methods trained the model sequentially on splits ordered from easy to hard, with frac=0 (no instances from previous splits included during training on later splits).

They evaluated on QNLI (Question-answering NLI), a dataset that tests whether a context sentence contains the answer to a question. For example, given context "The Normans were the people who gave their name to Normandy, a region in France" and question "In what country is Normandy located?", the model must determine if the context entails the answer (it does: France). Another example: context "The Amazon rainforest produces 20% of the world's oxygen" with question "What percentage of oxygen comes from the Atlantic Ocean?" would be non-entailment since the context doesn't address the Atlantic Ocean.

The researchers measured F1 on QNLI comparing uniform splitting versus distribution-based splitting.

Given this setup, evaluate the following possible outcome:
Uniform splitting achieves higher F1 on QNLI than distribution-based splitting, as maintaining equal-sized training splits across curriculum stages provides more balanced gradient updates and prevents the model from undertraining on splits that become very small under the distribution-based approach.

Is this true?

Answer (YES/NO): NO